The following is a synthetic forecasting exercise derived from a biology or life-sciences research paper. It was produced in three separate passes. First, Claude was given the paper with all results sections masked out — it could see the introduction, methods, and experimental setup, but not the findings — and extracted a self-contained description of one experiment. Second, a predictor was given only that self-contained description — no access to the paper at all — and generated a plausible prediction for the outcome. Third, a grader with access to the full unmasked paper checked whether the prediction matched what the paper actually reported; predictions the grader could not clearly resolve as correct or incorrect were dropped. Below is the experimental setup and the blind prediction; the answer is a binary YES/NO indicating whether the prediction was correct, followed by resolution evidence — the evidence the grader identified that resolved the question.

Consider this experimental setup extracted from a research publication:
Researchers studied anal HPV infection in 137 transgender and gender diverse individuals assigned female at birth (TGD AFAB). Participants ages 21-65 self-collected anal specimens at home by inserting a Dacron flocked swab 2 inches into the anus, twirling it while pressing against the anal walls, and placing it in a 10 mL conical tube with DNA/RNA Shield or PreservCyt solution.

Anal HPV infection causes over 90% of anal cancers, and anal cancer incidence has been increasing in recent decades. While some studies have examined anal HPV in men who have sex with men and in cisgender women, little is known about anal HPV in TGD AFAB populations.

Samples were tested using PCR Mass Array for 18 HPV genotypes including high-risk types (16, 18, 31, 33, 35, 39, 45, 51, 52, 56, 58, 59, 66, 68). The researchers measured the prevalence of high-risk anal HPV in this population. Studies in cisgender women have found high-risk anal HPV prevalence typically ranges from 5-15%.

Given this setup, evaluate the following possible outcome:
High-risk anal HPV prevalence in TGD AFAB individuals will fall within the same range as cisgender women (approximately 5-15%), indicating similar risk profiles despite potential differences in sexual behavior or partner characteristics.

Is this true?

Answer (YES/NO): NO